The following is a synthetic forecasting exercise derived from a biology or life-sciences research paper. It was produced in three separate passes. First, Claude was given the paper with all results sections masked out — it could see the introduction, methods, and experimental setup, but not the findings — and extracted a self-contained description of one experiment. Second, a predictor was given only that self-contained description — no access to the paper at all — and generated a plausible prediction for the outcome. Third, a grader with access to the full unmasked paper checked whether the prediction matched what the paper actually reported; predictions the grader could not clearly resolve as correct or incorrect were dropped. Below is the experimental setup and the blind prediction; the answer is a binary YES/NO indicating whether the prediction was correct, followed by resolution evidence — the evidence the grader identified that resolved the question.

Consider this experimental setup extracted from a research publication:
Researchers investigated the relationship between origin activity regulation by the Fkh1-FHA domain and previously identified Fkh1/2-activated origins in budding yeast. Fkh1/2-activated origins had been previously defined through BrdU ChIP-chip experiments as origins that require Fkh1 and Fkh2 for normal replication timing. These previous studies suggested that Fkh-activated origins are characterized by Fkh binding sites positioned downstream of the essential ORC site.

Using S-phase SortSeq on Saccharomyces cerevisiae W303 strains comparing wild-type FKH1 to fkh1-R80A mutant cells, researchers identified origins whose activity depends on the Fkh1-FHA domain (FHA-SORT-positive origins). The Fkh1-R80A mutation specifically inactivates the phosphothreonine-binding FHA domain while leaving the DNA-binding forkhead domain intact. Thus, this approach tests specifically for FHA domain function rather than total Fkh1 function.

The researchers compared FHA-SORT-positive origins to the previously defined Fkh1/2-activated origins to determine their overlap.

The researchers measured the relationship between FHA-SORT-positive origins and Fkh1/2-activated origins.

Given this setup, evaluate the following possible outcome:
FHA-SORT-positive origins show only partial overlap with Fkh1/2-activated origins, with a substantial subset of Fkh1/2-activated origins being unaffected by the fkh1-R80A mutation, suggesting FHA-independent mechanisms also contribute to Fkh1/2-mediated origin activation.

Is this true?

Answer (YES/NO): NO